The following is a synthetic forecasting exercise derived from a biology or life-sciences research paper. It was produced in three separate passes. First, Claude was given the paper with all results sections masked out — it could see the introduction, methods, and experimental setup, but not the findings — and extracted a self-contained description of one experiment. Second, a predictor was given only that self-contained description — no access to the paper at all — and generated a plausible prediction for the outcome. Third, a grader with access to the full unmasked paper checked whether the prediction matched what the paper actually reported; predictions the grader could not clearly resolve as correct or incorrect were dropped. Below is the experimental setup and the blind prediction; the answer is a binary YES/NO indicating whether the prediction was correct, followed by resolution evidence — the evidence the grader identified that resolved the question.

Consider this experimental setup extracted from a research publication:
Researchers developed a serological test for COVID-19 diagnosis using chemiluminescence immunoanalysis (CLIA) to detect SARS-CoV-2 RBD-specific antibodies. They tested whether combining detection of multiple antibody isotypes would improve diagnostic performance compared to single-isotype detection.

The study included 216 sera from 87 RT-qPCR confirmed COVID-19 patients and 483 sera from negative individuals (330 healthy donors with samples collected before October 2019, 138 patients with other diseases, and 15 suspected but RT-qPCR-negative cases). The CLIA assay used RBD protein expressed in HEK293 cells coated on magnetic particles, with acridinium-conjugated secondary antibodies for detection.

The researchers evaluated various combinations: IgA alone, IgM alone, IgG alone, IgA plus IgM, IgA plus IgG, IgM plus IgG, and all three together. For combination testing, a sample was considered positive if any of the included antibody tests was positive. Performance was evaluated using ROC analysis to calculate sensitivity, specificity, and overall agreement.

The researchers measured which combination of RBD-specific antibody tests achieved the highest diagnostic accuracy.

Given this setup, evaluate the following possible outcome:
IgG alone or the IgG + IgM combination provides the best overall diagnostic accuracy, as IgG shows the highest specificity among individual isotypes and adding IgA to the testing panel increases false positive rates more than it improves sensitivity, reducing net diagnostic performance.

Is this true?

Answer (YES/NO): NO